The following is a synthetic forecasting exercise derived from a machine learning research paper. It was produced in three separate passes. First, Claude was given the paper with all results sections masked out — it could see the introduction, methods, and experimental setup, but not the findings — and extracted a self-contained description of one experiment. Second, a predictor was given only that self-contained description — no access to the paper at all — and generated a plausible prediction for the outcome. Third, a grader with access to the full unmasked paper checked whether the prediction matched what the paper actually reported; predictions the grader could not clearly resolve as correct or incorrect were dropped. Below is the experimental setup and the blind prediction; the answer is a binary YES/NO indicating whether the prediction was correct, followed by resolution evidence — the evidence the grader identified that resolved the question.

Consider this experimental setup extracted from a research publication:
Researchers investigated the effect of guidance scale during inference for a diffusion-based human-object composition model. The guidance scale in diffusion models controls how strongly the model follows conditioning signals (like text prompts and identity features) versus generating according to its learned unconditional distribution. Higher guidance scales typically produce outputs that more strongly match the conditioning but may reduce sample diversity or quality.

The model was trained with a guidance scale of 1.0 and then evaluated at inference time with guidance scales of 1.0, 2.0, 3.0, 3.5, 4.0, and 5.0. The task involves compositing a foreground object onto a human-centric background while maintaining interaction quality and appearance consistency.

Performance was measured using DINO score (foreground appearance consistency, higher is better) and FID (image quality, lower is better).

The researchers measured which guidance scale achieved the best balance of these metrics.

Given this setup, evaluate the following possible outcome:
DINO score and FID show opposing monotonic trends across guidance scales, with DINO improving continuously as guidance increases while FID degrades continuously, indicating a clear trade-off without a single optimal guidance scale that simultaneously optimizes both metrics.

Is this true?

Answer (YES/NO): NO